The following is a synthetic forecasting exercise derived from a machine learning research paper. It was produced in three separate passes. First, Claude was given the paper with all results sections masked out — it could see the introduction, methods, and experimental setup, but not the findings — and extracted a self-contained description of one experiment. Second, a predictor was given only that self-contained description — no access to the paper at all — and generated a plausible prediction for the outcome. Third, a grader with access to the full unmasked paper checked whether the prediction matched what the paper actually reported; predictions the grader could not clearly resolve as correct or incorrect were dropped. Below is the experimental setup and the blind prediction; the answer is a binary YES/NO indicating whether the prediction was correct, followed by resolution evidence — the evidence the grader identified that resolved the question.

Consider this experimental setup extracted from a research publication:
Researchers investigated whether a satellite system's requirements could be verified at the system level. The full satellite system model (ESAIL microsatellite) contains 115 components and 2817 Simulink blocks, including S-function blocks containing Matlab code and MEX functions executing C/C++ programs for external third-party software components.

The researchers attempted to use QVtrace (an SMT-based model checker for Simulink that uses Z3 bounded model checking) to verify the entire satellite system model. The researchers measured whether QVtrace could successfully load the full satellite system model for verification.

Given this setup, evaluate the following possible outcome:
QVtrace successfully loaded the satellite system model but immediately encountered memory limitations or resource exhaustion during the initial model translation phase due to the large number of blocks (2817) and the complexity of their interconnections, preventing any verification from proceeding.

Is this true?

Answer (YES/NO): NO